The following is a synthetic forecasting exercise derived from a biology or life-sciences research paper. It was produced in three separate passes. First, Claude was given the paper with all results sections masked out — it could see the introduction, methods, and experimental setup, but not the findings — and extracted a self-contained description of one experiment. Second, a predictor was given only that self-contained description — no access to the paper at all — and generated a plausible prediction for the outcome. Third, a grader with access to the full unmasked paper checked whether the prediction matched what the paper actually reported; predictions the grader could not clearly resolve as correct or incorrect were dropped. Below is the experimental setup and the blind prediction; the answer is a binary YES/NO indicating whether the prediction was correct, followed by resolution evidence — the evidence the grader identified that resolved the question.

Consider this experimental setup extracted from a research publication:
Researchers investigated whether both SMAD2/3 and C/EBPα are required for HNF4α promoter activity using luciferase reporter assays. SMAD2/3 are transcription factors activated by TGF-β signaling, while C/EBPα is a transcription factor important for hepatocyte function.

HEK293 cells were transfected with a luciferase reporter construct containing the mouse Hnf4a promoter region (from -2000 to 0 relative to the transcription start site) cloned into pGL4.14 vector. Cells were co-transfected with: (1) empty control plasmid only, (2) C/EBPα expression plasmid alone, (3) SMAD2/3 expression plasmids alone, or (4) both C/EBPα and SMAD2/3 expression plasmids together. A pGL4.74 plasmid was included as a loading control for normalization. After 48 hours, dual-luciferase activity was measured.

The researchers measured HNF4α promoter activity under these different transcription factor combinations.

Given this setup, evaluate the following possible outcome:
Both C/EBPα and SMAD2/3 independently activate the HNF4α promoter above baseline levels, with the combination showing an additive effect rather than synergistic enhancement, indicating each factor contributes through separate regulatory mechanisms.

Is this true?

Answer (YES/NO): NO